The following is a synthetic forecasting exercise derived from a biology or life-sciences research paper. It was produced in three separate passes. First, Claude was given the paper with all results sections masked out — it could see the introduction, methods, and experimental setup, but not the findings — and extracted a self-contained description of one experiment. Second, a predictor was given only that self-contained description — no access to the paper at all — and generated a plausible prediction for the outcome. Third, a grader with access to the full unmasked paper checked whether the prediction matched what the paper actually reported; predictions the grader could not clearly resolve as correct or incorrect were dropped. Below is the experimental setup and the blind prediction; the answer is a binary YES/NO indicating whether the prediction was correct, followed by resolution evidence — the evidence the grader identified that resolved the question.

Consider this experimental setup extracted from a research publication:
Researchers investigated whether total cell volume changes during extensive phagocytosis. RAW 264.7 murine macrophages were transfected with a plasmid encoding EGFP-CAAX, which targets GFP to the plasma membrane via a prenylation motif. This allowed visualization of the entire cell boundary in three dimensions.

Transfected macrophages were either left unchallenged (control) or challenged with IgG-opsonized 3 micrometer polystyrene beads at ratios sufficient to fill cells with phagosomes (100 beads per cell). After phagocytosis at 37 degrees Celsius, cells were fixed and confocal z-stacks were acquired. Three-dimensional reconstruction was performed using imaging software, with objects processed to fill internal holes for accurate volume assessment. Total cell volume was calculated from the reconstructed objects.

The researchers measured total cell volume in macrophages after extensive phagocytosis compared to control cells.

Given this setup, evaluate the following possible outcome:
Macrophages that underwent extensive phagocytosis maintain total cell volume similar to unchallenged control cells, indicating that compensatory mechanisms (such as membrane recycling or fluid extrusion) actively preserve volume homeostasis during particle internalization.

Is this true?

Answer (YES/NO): YES